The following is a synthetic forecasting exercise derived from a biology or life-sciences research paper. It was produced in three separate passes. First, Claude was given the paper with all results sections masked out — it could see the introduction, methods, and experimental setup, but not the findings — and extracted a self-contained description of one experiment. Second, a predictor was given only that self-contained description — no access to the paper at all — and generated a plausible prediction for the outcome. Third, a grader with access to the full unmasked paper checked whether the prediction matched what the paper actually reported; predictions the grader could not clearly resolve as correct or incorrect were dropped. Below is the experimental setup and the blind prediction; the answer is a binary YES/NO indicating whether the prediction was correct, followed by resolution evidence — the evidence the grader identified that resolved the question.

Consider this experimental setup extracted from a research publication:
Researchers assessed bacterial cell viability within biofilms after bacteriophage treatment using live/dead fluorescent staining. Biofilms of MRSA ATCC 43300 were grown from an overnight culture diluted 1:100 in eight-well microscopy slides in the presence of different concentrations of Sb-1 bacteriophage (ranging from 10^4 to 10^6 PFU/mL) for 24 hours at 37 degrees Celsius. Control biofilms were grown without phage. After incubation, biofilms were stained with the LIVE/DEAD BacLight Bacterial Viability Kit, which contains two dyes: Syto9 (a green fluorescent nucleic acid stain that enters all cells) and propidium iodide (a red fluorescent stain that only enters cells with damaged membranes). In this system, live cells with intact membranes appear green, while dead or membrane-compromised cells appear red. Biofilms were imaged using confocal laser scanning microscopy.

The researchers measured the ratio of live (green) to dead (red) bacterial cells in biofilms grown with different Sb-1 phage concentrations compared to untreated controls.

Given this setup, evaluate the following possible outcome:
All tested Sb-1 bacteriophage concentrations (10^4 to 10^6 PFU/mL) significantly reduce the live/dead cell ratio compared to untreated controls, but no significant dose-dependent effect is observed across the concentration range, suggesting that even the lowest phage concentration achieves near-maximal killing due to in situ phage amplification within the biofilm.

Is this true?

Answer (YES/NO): NO